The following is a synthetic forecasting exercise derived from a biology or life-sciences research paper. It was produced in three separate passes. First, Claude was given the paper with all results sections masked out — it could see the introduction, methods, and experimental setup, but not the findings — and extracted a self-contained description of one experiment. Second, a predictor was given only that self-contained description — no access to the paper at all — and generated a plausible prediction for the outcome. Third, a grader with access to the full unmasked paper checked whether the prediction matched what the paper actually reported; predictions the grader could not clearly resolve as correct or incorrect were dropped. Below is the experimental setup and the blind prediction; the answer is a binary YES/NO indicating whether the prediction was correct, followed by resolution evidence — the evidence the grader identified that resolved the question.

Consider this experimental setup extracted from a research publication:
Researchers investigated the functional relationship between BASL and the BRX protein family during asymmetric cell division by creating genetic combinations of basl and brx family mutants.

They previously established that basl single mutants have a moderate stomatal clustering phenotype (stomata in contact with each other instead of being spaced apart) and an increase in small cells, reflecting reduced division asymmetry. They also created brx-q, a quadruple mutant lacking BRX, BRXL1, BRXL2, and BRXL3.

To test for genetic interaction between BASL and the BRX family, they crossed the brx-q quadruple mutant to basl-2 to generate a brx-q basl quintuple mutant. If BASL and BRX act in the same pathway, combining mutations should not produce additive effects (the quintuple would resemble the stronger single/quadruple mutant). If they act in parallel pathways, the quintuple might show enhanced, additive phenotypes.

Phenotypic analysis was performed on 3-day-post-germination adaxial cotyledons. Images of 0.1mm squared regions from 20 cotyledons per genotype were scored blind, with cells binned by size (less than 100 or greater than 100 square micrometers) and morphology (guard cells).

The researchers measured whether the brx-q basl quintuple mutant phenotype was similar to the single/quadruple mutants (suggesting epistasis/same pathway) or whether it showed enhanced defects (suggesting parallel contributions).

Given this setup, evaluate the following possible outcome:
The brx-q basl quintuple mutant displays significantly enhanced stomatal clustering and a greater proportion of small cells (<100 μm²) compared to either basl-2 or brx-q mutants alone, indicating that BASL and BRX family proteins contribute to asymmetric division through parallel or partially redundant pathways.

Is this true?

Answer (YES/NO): NO